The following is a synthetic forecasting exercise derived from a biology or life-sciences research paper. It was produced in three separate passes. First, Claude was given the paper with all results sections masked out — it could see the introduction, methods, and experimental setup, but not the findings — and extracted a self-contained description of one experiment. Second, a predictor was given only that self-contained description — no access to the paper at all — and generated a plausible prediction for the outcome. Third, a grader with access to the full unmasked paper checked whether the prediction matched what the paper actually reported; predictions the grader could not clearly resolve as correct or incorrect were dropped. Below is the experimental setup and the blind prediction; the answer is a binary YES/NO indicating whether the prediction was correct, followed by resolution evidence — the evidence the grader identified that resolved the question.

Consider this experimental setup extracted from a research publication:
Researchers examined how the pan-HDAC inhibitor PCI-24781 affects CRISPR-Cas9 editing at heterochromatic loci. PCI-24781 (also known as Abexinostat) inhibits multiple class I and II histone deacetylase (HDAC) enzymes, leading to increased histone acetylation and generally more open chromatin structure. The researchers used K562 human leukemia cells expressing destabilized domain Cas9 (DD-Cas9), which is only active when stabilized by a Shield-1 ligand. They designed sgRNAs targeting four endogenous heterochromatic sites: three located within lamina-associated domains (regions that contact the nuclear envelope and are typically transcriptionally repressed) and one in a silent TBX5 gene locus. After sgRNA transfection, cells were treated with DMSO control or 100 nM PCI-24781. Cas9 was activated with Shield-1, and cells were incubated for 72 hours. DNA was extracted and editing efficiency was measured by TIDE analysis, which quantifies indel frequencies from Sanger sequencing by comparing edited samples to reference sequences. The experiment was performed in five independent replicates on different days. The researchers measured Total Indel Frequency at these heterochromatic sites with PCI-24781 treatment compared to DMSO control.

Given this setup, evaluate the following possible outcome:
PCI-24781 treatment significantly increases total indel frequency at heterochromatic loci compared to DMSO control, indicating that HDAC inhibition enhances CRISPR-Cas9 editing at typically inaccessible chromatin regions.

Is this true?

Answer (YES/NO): YES